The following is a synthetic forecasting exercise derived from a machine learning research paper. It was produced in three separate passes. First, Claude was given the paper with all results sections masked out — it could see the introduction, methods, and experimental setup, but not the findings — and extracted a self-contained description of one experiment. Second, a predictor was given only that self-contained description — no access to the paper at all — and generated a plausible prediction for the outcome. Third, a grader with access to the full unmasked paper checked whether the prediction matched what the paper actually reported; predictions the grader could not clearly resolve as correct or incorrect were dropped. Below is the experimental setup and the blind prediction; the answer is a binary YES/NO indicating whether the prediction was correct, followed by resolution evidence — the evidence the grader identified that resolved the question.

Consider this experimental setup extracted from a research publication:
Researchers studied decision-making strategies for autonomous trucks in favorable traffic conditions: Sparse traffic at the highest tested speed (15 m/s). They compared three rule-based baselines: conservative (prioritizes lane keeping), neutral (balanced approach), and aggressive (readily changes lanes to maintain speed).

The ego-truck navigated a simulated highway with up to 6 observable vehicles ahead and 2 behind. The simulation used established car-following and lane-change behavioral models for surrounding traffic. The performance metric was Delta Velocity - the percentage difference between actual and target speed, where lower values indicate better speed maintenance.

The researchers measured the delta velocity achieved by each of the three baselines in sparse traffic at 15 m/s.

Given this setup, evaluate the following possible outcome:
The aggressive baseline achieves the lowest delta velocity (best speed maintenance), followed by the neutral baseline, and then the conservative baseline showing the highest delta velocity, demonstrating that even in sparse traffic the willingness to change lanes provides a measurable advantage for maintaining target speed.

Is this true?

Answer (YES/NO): NO